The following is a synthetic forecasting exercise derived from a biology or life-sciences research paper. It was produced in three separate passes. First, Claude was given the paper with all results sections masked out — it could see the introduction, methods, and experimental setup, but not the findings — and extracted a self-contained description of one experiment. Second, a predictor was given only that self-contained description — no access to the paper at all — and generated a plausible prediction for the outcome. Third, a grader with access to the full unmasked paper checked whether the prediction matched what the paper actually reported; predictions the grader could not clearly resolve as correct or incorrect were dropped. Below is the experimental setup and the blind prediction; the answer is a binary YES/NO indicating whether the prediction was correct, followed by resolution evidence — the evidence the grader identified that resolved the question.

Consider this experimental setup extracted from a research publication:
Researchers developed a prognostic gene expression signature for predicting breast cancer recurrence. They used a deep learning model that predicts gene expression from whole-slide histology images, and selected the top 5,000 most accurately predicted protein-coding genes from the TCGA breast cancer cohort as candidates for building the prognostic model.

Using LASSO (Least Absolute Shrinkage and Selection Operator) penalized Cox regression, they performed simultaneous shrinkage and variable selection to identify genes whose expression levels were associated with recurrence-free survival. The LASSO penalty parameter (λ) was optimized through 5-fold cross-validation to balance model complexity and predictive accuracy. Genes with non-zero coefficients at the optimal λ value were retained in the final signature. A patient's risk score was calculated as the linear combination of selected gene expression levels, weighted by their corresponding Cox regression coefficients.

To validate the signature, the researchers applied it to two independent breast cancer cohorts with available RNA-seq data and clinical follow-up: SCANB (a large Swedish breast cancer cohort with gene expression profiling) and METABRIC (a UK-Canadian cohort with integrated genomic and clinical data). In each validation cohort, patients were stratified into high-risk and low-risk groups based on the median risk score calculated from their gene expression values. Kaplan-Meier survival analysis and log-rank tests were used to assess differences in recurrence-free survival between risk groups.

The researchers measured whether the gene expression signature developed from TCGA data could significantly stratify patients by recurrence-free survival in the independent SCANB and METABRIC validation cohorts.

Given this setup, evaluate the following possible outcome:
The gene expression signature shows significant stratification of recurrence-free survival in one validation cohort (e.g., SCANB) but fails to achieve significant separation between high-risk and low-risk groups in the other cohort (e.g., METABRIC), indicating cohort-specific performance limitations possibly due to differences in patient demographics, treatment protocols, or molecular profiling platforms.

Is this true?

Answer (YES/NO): NO